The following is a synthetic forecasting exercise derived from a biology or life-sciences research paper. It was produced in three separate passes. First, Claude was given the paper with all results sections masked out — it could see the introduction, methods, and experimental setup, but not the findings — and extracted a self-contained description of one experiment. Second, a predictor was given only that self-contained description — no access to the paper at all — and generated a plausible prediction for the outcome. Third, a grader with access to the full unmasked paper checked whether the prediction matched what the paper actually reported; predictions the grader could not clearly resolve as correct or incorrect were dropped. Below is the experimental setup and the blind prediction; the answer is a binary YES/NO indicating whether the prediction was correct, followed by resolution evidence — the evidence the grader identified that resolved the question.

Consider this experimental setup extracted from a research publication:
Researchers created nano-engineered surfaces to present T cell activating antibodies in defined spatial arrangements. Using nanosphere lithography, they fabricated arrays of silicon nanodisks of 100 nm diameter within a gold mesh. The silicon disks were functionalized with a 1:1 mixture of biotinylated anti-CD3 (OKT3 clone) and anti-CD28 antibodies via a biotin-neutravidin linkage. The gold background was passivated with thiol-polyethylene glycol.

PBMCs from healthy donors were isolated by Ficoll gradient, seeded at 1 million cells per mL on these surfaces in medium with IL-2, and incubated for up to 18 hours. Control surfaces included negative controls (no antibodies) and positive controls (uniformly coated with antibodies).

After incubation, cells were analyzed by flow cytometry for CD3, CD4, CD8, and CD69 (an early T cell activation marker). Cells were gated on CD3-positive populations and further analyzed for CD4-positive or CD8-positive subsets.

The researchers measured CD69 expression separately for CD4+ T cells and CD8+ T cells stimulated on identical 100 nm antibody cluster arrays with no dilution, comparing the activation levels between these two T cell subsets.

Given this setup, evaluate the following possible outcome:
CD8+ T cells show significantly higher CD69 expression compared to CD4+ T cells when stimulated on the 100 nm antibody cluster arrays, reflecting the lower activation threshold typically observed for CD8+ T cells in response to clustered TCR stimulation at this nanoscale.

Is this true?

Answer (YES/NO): NO